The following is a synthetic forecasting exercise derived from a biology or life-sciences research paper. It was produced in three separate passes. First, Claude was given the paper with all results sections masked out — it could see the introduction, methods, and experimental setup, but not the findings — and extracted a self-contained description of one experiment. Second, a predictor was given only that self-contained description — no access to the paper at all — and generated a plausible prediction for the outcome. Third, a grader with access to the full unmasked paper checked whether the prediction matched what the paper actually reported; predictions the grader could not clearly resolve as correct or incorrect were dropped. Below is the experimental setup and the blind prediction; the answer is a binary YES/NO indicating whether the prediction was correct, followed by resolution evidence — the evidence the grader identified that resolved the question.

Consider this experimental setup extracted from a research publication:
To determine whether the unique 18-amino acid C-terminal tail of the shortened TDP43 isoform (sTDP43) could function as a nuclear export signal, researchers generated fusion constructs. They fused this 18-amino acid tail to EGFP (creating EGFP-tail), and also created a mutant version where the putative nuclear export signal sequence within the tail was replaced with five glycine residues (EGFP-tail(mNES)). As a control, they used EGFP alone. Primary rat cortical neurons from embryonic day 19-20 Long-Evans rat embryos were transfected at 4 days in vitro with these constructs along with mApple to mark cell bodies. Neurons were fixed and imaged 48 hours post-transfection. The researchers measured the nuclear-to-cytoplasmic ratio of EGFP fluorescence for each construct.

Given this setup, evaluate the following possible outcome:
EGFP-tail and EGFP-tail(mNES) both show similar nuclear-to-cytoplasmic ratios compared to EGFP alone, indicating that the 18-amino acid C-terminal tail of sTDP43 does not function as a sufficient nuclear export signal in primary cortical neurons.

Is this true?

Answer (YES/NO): NO